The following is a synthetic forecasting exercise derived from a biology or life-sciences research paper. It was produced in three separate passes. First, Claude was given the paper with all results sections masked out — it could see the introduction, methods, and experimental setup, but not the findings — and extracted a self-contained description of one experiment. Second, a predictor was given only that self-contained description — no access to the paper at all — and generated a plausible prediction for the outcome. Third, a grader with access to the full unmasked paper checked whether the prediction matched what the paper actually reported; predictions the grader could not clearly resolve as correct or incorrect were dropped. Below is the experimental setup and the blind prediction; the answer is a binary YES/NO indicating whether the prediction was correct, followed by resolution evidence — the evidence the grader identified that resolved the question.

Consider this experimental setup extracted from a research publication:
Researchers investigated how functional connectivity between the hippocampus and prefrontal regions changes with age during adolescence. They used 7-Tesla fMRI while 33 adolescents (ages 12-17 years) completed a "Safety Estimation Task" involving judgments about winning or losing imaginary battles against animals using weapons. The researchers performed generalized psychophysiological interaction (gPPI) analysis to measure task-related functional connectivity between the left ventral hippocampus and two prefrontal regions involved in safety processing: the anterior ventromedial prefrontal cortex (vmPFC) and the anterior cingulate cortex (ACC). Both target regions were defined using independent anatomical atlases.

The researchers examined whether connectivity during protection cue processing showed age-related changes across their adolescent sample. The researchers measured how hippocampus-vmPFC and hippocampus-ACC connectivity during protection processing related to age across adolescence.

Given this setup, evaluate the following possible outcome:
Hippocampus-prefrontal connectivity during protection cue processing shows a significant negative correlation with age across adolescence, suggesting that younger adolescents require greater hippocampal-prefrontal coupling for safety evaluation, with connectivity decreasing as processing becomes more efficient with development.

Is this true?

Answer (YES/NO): NO